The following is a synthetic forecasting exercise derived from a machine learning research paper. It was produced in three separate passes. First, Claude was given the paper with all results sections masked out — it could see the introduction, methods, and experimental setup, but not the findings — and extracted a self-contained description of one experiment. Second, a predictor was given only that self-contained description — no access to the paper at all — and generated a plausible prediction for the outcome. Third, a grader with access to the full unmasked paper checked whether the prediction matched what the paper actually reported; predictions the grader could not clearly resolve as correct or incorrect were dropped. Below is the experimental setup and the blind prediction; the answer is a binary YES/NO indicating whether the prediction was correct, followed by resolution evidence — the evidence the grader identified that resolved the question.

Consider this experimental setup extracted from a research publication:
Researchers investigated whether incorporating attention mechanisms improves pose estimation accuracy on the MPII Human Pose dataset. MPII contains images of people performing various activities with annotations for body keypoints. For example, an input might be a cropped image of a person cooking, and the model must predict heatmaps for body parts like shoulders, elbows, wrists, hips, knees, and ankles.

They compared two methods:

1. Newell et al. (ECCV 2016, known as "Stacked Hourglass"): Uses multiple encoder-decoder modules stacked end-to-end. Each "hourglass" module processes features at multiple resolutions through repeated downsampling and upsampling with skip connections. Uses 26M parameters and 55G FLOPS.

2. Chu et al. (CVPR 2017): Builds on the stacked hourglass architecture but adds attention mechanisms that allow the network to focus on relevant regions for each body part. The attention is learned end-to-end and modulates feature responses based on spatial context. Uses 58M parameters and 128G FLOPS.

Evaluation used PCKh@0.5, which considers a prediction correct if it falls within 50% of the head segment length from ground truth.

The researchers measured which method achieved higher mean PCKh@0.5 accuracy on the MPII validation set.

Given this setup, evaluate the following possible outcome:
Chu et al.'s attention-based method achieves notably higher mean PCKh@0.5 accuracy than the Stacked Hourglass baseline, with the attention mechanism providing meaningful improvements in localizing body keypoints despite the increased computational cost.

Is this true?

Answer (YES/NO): NO